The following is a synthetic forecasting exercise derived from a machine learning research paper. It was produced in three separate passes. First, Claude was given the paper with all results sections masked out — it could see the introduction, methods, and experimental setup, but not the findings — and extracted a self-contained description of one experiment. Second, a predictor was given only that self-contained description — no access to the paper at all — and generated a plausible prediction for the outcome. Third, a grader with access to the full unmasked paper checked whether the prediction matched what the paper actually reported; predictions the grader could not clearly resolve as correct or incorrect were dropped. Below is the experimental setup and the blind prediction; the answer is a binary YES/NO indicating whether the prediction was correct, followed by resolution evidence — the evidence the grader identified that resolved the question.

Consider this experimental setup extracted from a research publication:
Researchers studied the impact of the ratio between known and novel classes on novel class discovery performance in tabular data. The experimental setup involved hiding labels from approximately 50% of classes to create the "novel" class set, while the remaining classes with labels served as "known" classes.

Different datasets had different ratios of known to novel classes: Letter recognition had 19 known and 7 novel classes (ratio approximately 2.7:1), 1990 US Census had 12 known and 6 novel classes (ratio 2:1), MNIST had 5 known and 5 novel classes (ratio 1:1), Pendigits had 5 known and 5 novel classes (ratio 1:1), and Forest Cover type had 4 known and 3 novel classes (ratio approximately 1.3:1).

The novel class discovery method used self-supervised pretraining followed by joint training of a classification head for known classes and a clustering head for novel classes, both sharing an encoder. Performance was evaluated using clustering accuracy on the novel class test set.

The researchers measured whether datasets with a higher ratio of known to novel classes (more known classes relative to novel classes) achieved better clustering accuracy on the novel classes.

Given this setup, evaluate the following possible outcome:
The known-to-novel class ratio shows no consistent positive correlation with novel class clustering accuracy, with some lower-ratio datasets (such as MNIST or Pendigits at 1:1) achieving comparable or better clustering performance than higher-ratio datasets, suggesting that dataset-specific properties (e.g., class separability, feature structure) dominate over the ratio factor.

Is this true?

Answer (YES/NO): YES